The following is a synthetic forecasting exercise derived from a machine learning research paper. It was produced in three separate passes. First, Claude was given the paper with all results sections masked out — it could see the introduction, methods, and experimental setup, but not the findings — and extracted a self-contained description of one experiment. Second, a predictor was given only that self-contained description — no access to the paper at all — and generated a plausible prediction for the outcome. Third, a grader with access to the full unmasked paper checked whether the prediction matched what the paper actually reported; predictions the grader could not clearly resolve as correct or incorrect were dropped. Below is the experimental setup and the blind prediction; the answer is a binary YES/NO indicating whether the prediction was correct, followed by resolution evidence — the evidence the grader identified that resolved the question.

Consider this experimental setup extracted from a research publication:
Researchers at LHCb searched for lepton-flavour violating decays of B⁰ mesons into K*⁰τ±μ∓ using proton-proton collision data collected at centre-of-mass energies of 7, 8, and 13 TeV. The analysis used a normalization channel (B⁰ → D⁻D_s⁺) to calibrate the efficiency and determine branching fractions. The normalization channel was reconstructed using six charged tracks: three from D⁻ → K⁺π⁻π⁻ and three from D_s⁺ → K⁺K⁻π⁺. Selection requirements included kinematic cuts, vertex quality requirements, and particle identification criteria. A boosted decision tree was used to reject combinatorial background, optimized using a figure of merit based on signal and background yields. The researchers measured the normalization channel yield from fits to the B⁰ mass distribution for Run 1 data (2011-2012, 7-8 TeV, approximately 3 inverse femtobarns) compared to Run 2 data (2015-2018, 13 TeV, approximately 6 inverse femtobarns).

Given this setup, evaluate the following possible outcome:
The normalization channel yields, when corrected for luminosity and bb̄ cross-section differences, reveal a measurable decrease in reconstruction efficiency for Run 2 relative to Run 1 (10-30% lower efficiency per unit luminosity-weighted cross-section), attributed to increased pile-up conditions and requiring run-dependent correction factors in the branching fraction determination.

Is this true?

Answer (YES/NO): NO